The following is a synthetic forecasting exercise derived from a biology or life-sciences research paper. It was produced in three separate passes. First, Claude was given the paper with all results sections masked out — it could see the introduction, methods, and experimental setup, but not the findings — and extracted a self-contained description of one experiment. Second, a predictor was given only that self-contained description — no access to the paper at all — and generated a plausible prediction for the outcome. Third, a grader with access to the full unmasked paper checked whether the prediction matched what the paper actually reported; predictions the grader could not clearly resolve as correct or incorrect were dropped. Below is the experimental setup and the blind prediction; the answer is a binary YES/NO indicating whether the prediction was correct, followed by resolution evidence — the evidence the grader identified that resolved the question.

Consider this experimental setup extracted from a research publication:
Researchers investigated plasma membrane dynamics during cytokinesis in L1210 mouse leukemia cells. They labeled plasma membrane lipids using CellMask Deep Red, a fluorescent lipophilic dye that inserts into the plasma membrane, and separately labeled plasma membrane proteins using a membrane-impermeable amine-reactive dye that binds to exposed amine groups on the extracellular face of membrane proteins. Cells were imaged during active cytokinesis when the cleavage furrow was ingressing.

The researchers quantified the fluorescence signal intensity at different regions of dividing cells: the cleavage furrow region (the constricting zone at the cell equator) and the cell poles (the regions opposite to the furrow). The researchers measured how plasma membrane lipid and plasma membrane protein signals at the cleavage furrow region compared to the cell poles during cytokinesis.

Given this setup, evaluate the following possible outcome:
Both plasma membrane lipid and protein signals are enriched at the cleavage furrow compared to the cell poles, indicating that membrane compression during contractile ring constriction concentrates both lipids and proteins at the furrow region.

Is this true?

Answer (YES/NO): YES